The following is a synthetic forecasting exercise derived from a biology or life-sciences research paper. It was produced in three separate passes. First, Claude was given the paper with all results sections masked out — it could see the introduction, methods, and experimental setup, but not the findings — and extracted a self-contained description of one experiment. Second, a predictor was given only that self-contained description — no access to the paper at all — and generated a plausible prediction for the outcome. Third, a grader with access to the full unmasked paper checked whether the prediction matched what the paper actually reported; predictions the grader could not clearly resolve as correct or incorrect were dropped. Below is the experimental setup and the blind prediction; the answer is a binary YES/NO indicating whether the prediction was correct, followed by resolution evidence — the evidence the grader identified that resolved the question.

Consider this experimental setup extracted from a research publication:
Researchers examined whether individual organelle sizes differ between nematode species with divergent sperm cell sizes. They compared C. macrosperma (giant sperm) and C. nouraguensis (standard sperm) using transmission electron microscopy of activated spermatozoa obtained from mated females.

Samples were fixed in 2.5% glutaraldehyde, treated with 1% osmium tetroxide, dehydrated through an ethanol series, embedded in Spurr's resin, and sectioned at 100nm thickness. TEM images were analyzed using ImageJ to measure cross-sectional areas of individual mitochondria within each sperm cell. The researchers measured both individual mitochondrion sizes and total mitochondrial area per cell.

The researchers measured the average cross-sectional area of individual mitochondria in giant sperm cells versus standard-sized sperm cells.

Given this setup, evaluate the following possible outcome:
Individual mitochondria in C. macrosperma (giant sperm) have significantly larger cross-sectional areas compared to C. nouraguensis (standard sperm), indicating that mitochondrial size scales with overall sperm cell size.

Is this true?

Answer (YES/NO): YES